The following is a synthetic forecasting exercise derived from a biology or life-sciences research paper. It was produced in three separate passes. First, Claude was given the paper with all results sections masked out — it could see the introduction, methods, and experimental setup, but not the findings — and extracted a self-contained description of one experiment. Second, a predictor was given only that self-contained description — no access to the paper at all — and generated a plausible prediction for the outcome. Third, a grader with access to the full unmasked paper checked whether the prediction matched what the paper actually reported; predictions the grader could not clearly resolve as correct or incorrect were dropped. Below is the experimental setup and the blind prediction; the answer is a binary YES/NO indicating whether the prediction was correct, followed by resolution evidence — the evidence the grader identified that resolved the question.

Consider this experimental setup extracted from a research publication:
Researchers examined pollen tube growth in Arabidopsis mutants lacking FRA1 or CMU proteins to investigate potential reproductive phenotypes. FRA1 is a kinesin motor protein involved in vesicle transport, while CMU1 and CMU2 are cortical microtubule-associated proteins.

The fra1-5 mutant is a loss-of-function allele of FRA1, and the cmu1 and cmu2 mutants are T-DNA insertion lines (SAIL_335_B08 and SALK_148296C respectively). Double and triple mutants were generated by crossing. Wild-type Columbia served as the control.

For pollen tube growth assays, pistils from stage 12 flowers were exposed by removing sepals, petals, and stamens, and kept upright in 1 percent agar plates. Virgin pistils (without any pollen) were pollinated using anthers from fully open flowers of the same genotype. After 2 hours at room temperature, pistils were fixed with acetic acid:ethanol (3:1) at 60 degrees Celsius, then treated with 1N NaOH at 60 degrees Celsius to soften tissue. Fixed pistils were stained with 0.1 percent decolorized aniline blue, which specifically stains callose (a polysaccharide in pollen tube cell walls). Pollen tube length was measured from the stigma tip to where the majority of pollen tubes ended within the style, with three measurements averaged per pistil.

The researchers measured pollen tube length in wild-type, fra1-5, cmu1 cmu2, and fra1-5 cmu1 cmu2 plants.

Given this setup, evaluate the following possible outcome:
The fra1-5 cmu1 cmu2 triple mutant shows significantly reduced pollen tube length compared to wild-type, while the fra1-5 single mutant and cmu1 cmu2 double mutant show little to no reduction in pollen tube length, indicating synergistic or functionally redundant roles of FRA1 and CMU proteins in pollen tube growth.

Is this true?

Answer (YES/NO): NO